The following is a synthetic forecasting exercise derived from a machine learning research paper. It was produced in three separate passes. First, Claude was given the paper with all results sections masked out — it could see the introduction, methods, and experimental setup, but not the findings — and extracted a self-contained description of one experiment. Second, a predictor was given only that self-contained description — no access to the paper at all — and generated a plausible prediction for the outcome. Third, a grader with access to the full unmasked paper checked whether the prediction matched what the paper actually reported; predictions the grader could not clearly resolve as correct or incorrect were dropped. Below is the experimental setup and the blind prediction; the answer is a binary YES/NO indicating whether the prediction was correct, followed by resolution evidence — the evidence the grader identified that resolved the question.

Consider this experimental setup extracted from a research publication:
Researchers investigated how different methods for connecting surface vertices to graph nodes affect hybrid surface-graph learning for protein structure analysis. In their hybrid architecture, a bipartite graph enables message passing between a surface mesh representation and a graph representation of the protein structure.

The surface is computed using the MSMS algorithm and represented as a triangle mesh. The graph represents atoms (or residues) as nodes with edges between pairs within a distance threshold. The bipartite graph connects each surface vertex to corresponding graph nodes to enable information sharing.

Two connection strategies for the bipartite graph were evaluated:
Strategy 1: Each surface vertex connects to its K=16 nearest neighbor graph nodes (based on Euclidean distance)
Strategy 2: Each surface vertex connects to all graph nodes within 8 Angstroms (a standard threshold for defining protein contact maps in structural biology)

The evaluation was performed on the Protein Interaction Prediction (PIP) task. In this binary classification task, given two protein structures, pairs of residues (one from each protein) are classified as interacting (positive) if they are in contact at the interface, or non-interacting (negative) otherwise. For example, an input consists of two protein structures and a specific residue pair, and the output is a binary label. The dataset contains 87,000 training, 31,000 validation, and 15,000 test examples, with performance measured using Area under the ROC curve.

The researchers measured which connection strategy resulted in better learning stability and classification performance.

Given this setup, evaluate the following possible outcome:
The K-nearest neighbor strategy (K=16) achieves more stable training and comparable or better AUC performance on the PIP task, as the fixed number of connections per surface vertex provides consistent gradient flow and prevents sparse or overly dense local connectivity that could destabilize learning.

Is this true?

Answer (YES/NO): YES